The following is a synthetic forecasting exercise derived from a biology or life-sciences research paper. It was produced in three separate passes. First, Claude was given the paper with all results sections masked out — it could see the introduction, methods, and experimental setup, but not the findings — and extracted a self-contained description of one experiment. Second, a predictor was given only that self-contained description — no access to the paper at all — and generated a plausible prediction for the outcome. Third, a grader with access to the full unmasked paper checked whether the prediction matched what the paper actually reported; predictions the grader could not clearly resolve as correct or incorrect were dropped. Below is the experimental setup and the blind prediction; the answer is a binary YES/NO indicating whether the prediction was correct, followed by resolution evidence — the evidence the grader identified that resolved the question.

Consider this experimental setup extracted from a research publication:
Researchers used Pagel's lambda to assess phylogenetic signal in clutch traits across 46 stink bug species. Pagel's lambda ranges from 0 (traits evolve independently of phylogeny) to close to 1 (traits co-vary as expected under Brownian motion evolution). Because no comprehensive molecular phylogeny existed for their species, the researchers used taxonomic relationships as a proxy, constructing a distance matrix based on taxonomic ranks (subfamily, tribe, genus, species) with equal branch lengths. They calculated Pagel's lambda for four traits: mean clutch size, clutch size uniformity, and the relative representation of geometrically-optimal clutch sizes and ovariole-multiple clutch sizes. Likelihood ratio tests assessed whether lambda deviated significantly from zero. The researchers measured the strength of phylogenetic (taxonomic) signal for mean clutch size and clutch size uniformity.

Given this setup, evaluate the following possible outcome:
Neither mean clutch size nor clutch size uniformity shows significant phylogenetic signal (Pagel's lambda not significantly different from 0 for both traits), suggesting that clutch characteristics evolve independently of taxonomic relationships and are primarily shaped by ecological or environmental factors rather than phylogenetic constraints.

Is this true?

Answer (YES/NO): NO